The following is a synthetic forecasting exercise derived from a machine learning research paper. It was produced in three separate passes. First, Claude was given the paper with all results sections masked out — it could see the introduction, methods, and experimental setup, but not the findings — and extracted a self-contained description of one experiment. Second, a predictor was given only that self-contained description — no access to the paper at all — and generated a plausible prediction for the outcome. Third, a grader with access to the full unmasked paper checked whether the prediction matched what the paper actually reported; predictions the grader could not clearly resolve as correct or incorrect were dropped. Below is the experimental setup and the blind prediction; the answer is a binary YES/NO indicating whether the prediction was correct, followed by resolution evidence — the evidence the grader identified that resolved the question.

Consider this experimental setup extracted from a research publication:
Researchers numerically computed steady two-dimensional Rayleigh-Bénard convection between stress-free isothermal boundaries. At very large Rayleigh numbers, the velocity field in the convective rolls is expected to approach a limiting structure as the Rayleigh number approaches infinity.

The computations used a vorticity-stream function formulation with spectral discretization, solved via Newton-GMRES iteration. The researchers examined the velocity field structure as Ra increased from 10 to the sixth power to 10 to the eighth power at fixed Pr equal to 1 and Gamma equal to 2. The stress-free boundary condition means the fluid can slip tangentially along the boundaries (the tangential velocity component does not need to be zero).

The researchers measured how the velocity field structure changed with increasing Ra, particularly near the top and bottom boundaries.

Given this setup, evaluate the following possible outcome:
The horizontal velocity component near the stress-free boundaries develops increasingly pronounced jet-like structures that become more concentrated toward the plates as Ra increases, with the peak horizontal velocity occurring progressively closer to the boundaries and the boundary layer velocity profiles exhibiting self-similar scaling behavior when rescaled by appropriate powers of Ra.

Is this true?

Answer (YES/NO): NO